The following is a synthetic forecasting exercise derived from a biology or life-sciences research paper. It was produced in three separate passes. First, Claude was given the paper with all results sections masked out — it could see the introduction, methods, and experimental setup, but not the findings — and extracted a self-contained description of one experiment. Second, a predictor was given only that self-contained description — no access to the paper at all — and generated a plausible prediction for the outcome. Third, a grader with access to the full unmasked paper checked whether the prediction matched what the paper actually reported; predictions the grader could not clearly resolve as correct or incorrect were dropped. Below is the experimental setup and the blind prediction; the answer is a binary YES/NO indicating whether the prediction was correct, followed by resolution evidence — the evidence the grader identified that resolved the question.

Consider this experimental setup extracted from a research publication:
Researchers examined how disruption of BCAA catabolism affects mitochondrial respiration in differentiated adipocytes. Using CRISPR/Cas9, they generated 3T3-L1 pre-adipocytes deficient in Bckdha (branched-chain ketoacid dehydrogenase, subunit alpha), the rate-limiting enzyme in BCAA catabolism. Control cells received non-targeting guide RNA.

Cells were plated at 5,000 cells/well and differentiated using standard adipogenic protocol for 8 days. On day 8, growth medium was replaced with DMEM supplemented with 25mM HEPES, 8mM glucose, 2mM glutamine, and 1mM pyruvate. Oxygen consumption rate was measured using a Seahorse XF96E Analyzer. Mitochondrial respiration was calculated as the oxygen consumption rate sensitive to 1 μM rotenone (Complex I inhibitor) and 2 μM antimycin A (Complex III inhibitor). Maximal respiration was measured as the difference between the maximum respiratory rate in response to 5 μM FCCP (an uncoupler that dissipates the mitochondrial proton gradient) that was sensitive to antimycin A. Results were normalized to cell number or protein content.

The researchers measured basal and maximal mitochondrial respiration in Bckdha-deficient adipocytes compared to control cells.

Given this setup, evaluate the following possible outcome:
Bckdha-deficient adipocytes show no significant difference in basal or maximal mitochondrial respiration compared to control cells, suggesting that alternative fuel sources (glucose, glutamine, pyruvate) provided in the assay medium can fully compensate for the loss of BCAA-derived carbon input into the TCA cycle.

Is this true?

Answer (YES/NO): NO